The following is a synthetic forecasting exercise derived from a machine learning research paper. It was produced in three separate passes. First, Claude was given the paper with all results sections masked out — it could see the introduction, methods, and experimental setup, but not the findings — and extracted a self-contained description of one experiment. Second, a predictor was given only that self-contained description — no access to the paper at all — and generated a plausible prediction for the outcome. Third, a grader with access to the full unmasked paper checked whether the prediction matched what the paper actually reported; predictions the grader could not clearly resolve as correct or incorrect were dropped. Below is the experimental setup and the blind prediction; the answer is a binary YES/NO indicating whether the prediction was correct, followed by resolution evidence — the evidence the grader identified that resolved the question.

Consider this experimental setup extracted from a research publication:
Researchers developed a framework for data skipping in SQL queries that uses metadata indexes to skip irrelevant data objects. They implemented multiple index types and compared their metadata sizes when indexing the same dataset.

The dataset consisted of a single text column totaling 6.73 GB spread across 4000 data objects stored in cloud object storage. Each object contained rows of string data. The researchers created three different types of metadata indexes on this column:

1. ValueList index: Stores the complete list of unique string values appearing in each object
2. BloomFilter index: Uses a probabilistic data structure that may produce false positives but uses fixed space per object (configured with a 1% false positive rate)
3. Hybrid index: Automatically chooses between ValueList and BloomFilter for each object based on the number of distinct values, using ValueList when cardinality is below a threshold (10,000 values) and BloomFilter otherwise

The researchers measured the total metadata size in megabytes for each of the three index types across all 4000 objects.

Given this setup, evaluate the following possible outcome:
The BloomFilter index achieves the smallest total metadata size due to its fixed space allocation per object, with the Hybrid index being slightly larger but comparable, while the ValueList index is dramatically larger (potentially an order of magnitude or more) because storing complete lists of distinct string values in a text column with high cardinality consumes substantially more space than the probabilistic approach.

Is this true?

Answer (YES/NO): NO